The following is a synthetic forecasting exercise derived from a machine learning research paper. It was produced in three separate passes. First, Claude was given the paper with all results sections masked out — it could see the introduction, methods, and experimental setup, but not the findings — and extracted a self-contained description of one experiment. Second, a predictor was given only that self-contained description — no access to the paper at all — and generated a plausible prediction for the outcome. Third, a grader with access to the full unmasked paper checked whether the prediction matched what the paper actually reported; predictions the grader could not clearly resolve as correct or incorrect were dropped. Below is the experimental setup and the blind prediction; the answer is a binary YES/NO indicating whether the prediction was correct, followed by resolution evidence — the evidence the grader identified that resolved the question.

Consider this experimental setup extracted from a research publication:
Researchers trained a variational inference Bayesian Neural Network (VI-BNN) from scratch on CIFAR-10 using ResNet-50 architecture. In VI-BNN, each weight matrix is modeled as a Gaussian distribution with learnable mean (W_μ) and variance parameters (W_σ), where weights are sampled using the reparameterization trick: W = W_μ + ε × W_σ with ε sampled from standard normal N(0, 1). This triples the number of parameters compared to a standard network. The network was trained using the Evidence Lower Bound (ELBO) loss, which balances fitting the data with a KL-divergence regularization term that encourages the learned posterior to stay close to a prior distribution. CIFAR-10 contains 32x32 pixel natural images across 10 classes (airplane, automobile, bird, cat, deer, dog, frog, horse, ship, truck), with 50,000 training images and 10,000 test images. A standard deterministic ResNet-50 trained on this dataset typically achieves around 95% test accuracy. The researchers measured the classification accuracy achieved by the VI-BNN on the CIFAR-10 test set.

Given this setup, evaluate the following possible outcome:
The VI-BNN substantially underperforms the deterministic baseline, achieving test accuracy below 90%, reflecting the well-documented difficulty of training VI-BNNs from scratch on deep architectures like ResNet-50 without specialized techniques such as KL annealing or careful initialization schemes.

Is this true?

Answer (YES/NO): YES